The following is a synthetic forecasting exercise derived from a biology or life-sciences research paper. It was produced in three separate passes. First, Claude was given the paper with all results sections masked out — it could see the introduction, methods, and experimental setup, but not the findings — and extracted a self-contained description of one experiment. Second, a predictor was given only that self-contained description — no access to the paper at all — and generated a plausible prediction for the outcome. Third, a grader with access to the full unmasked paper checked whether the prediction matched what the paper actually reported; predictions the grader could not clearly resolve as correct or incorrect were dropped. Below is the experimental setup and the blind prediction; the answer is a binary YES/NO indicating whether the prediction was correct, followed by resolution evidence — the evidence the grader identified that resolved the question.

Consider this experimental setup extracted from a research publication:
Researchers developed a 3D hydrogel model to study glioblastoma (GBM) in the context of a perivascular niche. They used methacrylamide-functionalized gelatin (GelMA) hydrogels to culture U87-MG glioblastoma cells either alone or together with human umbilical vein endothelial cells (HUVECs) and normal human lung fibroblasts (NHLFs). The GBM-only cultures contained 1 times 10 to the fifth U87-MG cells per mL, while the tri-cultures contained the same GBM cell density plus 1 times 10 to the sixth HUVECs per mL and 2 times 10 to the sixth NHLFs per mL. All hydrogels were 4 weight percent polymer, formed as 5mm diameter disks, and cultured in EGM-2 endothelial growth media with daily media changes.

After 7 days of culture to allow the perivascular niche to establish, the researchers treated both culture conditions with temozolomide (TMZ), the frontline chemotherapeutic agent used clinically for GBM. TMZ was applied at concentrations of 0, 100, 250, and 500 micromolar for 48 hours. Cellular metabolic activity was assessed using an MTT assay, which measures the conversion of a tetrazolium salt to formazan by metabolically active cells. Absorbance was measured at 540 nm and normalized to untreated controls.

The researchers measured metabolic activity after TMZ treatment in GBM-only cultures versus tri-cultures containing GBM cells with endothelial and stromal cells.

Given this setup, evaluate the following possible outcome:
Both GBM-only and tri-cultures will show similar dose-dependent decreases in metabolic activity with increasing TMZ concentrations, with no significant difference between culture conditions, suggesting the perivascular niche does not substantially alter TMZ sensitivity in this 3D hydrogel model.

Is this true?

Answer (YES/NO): NO